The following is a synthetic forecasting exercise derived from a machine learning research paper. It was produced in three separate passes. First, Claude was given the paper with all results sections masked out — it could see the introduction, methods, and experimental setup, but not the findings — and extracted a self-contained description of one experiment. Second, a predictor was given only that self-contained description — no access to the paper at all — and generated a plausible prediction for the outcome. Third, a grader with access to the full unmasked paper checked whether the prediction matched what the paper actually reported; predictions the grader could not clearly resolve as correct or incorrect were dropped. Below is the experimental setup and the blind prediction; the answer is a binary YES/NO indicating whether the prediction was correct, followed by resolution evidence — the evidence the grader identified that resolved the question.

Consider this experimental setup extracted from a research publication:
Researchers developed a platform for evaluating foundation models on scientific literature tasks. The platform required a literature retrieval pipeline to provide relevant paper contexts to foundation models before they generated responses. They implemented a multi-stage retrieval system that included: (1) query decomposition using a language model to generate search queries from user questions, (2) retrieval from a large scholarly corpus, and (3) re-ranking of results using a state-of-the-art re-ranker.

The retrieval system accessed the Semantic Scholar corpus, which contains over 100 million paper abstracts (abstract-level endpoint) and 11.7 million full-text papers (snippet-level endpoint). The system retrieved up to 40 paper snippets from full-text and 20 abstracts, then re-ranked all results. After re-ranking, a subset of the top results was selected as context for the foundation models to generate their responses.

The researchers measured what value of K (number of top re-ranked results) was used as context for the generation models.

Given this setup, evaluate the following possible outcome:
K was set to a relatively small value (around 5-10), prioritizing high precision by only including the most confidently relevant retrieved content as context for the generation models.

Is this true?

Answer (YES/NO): NO